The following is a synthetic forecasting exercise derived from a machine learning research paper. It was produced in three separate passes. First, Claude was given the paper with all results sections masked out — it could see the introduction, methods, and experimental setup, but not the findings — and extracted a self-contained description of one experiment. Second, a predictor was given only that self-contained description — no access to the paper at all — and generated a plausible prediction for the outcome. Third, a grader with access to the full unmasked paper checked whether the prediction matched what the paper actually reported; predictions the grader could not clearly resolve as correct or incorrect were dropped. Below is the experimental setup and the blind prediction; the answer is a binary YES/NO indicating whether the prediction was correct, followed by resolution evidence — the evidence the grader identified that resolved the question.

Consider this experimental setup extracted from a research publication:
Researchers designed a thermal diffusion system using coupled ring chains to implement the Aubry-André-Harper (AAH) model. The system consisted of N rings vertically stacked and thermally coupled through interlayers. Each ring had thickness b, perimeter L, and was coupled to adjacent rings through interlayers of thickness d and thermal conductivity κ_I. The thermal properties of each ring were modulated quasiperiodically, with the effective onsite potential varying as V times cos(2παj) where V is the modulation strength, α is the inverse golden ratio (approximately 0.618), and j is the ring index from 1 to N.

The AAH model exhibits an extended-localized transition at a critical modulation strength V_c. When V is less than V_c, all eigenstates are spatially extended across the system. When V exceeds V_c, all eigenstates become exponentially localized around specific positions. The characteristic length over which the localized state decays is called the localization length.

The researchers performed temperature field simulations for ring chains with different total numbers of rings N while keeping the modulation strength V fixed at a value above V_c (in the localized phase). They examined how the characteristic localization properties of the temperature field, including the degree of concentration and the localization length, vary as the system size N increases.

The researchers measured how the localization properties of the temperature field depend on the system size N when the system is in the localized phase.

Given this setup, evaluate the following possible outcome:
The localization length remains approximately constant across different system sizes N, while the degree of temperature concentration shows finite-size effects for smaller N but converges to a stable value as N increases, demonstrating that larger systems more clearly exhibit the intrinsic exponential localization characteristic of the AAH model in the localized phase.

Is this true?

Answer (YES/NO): NO